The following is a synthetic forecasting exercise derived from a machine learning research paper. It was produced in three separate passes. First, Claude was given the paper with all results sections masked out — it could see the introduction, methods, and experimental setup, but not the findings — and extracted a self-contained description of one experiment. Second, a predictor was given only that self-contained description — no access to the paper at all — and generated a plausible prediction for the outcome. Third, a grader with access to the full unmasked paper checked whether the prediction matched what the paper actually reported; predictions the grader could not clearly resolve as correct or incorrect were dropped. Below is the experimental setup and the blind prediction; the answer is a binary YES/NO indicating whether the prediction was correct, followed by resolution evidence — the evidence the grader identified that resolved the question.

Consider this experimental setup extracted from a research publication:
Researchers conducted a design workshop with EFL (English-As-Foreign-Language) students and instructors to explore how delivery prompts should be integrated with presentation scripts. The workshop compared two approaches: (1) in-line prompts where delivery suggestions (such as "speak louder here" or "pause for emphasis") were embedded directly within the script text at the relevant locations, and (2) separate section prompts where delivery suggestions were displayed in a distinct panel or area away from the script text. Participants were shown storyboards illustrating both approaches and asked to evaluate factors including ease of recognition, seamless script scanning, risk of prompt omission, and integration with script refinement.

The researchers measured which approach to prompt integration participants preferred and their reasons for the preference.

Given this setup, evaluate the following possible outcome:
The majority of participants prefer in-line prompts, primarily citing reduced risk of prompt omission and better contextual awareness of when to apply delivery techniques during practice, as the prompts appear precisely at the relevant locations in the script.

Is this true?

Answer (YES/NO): NO